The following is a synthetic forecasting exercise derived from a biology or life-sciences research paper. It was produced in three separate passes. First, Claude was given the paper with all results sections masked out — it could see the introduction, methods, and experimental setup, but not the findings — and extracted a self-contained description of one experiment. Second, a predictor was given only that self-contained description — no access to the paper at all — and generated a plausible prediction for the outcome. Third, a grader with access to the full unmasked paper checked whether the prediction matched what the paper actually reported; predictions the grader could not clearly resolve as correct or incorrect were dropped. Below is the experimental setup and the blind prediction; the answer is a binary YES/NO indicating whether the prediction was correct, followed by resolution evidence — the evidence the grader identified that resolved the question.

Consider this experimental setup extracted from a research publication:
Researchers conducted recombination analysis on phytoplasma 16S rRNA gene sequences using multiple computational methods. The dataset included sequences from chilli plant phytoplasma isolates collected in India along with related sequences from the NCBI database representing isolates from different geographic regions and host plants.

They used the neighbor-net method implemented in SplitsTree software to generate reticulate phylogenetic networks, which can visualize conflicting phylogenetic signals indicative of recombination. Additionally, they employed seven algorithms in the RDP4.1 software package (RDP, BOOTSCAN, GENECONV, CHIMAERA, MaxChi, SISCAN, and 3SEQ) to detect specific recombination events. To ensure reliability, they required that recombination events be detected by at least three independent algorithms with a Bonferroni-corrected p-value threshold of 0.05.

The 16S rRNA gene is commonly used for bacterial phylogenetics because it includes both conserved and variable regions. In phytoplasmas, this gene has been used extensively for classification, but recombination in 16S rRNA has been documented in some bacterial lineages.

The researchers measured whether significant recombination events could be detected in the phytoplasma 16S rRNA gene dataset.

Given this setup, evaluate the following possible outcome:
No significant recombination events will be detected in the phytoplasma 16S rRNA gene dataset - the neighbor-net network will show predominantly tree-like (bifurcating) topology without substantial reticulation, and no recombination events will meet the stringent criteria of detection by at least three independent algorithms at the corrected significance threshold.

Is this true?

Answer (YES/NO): NO